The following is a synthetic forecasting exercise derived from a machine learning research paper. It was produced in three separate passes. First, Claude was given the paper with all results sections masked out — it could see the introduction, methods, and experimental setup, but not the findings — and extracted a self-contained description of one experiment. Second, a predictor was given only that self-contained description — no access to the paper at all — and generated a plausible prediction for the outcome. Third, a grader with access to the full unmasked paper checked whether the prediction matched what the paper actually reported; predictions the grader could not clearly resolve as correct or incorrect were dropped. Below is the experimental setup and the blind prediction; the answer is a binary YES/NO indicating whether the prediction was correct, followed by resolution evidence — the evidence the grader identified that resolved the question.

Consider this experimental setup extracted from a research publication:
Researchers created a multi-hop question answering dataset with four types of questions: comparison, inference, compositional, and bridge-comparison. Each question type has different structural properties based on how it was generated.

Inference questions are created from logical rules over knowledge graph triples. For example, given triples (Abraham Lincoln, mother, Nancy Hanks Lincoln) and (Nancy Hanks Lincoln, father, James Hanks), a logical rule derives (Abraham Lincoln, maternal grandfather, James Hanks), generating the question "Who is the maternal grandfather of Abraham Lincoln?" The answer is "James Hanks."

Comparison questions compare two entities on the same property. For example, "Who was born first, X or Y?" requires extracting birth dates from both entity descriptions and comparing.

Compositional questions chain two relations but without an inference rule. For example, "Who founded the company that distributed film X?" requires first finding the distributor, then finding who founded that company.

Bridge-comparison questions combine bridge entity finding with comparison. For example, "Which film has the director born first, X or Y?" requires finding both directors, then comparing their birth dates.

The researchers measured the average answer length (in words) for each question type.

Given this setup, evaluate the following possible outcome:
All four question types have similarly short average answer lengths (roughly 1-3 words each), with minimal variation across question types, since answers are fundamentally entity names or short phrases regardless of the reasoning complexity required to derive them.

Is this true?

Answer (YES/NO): NO